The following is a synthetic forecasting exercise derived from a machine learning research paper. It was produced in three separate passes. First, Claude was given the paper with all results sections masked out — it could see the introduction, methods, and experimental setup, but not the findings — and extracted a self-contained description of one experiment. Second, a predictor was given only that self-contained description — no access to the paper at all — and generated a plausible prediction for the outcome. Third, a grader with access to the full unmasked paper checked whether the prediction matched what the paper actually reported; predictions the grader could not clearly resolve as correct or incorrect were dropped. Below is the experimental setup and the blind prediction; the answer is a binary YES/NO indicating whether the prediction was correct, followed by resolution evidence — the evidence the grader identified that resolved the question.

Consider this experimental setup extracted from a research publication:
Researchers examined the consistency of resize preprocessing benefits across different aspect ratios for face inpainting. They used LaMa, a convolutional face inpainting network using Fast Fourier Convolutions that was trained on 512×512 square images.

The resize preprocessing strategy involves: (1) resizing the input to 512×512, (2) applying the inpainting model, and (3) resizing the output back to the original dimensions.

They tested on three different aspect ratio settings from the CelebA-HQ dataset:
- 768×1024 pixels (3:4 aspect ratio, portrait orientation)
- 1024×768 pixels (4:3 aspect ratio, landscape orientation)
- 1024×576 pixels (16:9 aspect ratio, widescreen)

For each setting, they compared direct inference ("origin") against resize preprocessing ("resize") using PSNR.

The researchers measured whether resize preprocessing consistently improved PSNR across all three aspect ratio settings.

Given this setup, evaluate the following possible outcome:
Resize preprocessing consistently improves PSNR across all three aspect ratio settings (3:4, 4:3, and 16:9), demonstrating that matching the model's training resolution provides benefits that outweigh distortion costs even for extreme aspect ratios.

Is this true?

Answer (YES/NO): YES